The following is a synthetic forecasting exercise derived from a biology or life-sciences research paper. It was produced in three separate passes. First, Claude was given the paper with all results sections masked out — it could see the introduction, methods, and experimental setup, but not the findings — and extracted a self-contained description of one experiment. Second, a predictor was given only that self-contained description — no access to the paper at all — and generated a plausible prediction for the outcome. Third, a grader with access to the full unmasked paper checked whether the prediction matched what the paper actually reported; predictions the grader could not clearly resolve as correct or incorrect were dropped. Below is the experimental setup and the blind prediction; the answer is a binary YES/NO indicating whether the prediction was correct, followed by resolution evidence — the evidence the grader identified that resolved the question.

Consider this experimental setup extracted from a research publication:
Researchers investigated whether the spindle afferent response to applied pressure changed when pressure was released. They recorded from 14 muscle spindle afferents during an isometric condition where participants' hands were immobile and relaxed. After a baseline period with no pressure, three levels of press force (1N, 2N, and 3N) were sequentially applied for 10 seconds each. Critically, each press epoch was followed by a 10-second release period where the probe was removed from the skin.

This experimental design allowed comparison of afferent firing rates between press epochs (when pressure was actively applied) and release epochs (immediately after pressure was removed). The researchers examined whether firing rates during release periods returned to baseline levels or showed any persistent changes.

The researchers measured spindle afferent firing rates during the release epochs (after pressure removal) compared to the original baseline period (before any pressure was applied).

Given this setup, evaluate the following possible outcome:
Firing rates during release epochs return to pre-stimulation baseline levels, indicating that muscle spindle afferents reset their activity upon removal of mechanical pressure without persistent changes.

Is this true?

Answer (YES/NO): NO